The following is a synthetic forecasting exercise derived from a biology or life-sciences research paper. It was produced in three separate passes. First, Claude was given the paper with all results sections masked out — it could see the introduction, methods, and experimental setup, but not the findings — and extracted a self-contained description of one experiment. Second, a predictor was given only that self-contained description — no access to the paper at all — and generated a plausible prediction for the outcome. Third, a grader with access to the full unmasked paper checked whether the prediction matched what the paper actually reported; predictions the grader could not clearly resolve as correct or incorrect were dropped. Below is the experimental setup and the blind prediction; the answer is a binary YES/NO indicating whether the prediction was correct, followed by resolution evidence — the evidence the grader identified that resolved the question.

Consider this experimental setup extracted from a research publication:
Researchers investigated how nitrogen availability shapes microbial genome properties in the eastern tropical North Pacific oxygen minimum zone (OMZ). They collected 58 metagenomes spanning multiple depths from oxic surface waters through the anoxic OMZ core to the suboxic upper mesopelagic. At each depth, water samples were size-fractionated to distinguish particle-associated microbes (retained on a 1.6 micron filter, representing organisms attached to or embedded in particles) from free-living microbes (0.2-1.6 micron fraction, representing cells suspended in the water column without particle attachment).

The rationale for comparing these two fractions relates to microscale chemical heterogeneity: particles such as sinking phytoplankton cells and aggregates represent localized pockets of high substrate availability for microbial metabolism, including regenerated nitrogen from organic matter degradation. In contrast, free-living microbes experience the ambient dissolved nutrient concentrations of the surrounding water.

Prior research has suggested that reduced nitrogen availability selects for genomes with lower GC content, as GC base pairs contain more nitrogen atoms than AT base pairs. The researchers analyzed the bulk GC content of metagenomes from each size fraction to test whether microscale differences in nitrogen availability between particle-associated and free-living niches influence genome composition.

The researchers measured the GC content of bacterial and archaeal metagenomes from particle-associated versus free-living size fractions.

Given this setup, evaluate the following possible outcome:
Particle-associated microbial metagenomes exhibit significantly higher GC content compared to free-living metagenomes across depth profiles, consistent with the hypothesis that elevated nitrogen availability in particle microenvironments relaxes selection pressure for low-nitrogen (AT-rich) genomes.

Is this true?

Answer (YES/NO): YES